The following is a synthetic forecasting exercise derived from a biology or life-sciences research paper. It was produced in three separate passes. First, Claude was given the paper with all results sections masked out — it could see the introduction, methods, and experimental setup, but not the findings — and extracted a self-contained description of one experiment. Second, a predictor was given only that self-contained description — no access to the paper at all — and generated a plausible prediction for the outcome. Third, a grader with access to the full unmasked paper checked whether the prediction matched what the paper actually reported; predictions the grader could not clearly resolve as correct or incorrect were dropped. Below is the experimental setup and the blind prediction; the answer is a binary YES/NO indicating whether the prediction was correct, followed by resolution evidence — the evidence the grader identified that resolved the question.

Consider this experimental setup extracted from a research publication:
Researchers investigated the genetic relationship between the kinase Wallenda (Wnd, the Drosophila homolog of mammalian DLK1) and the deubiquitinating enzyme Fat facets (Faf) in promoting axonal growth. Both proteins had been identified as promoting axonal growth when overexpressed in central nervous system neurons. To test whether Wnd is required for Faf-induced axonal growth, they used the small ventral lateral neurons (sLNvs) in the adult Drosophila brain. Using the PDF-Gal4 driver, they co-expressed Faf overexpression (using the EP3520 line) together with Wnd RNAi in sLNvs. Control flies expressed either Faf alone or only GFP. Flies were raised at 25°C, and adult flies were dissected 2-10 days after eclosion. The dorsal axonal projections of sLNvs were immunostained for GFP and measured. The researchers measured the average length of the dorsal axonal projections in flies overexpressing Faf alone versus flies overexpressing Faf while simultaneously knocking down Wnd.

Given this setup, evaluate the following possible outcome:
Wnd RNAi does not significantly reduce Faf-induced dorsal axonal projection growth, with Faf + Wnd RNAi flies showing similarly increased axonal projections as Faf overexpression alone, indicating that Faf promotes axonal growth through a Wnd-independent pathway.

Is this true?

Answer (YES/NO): NO